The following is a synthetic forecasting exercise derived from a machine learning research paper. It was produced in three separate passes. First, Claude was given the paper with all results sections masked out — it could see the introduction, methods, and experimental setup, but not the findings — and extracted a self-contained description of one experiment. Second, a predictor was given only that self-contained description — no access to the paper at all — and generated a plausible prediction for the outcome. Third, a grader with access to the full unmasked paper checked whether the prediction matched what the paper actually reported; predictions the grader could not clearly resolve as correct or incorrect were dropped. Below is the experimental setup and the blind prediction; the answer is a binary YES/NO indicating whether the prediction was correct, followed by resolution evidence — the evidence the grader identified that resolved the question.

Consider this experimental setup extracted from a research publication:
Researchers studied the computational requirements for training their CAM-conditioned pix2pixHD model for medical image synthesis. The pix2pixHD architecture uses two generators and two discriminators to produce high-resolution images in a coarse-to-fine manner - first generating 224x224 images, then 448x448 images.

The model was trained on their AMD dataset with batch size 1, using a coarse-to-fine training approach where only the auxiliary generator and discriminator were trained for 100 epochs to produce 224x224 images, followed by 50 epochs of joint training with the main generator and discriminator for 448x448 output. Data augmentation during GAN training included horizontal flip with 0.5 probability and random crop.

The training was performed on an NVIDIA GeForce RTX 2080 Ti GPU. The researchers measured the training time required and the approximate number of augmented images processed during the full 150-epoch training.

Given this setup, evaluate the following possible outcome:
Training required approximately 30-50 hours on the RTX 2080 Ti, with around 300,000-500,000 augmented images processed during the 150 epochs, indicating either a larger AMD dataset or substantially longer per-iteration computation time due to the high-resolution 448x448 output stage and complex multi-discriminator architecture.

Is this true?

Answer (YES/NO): NO